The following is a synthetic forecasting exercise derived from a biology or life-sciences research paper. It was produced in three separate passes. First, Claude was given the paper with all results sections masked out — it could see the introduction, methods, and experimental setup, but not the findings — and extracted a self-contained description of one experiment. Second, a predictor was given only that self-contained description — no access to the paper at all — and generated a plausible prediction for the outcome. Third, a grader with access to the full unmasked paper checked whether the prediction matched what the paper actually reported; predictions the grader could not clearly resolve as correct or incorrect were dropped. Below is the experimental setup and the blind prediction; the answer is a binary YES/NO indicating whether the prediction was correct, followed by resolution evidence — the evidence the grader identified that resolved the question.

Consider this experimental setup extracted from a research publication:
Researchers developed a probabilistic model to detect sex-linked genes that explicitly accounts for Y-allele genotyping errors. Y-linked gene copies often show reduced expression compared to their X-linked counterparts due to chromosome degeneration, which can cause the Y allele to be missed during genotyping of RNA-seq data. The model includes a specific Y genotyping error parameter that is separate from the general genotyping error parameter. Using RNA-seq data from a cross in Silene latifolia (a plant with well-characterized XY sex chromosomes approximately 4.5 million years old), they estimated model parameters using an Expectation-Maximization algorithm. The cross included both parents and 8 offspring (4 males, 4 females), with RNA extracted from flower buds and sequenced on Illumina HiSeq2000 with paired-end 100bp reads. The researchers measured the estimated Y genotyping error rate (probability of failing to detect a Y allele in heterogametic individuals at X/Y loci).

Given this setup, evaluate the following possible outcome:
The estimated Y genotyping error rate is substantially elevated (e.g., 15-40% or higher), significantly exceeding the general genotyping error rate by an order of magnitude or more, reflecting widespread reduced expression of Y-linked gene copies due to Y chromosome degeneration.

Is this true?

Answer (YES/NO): NO